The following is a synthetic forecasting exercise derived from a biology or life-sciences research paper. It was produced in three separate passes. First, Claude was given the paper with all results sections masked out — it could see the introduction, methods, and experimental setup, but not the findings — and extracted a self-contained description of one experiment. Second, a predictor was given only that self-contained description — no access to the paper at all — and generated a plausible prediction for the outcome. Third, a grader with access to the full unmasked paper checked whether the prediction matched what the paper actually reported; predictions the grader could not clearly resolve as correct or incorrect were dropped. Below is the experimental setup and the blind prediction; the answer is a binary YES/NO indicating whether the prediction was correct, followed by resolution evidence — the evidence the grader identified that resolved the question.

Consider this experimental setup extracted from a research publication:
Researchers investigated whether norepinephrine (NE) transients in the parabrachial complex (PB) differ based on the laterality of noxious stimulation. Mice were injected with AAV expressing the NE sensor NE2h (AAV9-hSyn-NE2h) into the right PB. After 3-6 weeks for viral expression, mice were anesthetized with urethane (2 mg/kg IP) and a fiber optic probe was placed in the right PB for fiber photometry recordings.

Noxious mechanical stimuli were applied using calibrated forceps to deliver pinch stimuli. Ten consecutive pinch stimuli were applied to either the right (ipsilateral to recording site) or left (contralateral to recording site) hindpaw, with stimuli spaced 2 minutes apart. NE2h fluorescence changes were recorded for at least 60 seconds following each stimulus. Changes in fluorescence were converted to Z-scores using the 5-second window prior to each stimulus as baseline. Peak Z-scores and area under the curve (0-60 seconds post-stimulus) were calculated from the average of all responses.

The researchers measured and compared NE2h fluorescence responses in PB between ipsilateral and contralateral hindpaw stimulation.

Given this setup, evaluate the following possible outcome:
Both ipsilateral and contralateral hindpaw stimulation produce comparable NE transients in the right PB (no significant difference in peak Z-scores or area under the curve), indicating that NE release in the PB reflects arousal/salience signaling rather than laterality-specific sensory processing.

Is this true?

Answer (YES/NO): NO